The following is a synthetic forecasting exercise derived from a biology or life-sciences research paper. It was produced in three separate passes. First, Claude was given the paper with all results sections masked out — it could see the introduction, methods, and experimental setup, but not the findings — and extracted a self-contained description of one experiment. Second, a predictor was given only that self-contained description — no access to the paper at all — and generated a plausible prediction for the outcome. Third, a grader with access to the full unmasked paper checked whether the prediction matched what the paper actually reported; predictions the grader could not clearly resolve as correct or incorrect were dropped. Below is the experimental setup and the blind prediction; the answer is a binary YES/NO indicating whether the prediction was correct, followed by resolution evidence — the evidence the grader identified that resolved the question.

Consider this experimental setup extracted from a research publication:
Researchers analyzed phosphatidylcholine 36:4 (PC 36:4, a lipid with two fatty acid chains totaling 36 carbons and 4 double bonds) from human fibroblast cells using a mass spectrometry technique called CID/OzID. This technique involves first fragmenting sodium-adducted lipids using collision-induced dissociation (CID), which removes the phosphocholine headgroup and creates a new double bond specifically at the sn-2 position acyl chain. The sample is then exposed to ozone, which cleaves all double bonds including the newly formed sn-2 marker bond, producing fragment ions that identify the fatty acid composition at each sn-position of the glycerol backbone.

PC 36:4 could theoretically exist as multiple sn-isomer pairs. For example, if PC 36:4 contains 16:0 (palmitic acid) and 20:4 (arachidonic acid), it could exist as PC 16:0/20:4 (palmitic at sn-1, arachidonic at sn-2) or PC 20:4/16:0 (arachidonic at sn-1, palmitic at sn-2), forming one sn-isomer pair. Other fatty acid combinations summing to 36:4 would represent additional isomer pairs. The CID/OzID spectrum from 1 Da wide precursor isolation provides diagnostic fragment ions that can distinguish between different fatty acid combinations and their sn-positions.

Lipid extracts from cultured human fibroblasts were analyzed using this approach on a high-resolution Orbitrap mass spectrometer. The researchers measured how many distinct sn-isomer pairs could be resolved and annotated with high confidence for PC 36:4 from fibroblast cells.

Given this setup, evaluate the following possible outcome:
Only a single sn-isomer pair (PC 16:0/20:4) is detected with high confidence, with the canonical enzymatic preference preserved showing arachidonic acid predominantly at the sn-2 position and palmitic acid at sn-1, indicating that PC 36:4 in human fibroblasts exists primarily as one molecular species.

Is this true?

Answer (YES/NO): NO